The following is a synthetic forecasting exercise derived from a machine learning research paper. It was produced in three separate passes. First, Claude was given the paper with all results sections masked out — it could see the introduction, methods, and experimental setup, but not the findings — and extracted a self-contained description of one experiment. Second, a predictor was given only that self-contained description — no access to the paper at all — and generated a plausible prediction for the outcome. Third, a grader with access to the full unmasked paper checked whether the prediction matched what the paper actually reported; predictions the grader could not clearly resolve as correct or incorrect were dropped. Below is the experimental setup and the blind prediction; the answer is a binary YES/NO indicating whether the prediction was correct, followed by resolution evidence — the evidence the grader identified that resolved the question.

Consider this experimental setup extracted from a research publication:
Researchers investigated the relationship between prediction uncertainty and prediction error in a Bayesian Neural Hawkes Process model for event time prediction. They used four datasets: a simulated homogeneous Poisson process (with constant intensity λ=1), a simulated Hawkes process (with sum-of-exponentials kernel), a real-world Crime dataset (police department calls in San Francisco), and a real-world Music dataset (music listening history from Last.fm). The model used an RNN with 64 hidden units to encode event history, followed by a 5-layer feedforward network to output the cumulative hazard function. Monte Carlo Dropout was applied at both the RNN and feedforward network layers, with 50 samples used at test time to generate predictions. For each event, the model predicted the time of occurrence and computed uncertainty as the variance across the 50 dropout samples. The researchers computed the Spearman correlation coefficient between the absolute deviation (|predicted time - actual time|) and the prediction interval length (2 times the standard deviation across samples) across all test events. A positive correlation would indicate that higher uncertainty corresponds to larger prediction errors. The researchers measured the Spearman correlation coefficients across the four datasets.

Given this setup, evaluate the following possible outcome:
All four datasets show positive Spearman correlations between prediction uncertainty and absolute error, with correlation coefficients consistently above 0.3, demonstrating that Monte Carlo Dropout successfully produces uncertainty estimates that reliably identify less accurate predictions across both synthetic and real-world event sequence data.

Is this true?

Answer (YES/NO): NO